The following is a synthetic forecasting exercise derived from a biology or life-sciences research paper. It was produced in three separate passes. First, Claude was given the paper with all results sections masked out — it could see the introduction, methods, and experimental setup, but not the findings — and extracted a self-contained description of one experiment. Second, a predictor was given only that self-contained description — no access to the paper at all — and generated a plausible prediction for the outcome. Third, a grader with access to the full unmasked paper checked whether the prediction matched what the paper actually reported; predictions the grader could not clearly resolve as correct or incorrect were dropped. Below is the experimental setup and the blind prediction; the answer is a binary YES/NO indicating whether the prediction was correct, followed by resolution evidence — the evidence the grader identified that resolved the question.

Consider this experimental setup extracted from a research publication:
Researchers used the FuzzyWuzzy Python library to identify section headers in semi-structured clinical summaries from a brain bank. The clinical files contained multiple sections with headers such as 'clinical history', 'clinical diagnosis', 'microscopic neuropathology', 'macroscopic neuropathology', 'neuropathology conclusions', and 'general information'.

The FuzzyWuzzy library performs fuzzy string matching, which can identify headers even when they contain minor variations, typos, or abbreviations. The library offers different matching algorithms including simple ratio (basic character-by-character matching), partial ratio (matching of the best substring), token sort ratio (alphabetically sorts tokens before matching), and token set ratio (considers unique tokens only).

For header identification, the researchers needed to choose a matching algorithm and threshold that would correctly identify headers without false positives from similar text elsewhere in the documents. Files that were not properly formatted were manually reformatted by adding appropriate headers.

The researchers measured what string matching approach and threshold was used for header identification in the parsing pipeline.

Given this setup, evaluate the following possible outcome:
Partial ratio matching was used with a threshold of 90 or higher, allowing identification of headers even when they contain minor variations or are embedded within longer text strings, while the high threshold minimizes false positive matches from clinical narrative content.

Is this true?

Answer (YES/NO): NO